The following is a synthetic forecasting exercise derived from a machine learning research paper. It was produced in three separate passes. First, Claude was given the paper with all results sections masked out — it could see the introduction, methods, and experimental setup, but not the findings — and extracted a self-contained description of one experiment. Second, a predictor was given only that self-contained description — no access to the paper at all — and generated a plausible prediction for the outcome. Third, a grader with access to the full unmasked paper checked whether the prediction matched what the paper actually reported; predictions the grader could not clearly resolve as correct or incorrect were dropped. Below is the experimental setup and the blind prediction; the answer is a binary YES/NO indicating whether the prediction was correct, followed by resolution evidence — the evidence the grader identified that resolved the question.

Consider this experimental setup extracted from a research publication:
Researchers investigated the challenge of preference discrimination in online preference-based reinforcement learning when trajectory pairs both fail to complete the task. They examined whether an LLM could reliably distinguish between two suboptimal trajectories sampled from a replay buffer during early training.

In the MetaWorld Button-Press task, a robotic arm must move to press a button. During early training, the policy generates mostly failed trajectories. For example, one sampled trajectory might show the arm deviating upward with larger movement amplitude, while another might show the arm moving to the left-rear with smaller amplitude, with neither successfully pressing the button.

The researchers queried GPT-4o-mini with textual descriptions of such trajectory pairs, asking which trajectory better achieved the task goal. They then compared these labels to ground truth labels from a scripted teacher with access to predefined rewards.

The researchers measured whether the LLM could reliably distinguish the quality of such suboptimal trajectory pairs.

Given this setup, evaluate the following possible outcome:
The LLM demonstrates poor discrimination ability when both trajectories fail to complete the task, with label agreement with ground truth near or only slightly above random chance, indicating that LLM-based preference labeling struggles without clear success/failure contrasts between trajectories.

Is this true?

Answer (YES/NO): YES